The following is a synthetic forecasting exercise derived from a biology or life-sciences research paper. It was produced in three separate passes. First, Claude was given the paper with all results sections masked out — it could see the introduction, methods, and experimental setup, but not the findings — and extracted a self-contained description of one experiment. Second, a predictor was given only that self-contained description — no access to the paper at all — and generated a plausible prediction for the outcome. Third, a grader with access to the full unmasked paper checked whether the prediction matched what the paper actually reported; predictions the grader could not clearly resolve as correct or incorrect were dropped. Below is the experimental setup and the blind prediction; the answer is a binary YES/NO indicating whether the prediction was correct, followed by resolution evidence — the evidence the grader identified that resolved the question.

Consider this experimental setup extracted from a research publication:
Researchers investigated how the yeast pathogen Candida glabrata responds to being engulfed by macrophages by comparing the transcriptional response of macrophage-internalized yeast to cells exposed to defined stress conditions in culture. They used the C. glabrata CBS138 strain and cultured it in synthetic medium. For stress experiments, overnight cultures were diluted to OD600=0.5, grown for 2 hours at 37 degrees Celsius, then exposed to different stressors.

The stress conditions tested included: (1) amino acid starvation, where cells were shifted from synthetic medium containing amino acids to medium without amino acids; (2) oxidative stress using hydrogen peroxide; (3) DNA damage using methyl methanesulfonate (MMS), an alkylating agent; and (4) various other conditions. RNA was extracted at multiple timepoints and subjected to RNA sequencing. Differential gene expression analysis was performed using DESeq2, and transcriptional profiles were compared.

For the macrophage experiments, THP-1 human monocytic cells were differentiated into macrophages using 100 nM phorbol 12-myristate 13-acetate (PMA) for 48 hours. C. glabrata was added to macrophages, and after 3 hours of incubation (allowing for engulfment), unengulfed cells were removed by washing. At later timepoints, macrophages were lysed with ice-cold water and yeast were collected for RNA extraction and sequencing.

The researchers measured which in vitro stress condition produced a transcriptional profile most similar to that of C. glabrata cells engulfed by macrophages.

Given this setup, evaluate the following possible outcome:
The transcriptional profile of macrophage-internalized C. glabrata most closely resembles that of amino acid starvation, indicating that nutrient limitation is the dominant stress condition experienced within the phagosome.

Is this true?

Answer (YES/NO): NO